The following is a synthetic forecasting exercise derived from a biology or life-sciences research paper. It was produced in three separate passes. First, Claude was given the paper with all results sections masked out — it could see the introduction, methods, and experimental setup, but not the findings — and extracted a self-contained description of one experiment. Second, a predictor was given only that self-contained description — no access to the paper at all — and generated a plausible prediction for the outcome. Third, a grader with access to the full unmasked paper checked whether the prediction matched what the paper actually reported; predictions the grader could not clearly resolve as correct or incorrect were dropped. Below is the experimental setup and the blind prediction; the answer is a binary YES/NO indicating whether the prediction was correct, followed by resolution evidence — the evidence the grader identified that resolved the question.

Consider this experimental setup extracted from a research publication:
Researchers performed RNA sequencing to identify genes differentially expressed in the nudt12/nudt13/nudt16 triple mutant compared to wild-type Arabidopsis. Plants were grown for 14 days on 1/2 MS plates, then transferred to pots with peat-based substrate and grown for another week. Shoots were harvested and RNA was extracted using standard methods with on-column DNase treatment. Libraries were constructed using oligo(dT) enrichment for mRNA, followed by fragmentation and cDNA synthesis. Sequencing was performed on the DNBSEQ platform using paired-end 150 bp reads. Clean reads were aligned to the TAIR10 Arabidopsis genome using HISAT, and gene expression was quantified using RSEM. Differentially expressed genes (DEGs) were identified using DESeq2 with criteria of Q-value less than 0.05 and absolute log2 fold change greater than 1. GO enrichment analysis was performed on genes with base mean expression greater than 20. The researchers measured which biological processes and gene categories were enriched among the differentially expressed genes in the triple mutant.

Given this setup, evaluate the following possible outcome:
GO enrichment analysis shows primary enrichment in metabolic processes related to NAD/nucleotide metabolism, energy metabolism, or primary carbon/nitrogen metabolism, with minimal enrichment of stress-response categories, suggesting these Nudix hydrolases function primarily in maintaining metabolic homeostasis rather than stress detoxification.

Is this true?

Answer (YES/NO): NO